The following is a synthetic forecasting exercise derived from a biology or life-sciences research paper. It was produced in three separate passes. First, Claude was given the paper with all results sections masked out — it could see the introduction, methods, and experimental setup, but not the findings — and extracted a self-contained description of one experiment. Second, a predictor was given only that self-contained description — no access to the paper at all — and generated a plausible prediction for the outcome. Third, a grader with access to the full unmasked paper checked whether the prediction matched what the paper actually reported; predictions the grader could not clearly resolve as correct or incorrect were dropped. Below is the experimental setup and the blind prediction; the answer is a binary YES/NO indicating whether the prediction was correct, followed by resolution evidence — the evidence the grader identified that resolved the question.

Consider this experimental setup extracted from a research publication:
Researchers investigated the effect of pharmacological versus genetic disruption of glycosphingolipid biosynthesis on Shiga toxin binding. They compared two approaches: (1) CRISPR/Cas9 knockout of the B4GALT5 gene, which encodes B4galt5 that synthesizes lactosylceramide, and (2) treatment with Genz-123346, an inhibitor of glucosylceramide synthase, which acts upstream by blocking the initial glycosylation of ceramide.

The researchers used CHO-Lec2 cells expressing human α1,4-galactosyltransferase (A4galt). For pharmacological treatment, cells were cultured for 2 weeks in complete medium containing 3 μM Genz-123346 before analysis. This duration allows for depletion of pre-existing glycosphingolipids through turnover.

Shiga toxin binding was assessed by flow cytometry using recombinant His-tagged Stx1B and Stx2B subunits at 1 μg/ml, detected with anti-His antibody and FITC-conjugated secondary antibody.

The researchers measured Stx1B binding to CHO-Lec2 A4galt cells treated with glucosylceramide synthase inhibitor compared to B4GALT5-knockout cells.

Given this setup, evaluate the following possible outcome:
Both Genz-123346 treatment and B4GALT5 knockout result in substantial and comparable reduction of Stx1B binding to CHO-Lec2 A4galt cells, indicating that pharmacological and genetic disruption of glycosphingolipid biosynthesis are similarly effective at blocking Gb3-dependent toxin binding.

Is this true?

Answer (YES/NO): YES